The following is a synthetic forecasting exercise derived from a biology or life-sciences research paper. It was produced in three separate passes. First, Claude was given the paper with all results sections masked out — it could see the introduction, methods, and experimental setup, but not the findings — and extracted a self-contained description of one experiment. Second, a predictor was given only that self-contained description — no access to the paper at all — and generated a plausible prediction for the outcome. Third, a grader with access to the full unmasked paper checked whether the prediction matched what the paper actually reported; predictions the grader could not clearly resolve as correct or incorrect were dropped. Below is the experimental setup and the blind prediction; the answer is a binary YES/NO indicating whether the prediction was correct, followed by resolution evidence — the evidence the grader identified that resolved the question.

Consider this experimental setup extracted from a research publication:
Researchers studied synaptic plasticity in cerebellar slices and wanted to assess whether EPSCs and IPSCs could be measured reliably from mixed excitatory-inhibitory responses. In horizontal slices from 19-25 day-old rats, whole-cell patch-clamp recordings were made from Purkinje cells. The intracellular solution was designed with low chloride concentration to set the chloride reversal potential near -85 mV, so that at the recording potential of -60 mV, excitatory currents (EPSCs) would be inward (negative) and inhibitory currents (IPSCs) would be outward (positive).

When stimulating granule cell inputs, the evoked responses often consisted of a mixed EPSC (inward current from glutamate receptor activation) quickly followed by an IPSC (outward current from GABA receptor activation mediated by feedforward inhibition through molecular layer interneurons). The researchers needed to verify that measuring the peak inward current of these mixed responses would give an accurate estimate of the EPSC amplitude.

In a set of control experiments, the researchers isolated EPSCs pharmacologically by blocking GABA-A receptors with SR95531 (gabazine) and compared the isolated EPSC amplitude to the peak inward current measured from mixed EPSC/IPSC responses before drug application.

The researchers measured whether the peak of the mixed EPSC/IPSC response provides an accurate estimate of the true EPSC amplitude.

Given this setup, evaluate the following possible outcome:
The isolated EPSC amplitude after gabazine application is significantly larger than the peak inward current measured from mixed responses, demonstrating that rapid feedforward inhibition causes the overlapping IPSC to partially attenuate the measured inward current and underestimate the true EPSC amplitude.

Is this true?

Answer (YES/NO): NO